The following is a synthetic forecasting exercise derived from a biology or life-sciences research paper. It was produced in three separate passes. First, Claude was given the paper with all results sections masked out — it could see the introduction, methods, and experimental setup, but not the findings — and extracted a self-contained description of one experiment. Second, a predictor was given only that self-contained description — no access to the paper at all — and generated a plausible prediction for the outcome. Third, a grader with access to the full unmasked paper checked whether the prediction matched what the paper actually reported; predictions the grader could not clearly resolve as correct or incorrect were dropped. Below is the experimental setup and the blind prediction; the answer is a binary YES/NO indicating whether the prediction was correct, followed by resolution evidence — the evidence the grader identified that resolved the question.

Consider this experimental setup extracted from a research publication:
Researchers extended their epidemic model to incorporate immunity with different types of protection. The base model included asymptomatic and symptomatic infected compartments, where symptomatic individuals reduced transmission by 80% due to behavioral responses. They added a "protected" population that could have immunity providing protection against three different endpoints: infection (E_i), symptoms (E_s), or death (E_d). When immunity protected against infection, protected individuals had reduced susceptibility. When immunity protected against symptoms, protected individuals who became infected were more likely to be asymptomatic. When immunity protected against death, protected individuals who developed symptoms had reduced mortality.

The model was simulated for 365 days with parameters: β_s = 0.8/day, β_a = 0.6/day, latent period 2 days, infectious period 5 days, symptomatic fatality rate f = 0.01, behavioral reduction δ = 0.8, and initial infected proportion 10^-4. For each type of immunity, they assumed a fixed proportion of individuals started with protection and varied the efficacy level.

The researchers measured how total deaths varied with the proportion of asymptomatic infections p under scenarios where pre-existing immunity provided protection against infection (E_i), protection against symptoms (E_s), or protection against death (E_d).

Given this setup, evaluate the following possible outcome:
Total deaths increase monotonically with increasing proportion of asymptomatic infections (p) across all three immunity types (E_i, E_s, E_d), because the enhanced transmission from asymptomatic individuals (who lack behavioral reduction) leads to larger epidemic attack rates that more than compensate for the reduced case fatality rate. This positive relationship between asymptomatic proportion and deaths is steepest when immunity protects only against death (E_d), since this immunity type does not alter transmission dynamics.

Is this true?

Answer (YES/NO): NO